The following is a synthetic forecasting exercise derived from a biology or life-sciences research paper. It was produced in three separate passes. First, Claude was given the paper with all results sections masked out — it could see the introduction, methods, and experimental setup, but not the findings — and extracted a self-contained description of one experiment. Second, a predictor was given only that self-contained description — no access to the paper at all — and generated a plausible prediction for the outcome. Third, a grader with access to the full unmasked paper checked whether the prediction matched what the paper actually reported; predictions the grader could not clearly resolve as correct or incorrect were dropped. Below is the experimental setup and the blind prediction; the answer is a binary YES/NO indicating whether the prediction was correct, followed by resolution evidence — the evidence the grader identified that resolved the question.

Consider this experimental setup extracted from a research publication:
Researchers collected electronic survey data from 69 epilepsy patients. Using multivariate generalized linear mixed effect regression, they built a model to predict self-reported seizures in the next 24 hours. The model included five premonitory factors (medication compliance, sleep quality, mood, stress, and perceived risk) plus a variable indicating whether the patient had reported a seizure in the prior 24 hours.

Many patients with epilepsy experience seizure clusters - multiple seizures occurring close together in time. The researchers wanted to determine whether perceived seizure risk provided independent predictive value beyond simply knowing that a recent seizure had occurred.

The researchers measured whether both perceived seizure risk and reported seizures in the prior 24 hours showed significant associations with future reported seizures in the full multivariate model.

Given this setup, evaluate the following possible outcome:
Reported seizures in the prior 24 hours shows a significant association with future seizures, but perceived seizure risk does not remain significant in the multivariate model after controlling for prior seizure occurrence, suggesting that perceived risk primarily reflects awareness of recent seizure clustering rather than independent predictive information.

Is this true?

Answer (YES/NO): NO